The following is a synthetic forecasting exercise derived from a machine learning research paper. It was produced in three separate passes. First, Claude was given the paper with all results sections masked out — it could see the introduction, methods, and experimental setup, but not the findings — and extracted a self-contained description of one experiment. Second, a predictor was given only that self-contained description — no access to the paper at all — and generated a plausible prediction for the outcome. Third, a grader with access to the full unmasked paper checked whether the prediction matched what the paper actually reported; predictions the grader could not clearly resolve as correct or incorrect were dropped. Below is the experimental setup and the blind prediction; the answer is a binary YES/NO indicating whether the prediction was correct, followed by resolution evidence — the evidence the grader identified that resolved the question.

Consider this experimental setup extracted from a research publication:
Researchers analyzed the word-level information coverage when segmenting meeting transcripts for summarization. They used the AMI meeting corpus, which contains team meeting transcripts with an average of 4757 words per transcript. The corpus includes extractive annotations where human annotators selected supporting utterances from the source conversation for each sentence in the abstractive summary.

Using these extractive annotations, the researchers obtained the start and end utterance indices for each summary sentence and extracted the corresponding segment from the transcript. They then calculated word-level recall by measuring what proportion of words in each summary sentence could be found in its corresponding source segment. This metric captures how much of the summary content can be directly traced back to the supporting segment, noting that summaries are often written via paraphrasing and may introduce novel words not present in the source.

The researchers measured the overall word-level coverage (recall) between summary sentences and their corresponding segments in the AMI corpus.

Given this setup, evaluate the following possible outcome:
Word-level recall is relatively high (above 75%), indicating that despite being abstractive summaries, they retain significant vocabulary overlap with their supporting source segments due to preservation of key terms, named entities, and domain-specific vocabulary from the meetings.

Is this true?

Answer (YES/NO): NO